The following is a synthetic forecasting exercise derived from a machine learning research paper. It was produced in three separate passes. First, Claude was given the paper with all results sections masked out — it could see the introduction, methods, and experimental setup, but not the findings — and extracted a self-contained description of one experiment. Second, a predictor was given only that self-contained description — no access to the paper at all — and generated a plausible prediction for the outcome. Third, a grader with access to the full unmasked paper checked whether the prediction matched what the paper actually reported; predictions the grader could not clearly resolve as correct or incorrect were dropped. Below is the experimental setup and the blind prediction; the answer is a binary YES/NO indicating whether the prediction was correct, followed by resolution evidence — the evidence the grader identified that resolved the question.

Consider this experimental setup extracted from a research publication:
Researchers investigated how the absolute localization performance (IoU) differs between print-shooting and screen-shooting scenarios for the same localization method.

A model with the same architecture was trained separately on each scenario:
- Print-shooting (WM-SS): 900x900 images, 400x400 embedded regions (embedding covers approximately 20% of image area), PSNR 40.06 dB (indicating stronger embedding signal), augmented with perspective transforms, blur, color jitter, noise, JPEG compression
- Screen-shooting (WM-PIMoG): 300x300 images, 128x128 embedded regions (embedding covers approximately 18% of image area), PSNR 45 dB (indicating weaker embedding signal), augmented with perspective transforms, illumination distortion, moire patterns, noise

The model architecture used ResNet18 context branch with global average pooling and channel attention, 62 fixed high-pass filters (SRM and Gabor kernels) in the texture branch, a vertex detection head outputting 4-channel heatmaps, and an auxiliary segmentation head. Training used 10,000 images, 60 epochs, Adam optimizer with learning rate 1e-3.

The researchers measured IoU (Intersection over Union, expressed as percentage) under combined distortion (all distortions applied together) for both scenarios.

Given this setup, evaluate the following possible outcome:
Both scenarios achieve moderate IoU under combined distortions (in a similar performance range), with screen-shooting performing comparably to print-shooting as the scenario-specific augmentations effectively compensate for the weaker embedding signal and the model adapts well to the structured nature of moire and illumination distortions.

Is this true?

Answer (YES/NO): NO